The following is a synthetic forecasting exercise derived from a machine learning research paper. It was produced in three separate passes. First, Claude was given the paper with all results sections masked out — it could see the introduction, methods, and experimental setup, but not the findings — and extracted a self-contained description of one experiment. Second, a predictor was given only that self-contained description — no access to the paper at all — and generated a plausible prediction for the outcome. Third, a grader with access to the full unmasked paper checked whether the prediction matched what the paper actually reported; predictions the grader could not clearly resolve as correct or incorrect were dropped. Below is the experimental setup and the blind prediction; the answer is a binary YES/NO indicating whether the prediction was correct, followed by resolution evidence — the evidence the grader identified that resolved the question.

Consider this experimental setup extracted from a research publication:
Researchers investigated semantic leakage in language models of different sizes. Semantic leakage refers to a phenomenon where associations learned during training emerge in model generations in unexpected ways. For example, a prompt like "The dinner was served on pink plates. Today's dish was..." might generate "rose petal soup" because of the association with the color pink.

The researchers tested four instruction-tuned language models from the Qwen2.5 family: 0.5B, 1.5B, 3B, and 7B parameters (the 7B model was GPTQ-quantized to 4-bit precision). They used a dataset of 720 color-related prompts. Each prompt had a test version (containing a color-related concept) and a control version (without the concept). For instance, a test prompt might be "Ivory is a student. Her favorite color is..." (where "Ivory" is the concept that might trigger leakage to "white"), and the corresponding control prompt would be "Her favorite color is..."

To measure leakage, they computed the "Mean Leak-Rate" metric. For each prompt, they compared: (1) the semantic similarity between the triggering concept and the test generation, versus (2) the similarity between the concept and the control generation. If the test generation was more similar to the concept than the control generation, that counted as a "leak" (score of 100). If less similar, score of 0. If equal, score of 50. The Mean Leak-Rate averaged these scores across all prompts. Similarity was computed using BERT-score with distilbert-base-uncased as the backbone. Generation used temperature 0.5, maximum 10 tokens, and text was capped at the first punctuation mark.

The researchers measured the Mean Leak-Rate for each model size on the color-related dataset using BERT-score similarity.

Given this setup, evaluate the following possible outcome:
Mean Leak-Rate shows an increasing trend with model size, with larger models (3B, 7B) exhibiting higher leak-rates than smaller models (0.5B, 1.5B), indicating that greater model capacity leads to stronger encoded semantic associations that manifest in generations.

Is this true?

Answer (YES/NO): NO